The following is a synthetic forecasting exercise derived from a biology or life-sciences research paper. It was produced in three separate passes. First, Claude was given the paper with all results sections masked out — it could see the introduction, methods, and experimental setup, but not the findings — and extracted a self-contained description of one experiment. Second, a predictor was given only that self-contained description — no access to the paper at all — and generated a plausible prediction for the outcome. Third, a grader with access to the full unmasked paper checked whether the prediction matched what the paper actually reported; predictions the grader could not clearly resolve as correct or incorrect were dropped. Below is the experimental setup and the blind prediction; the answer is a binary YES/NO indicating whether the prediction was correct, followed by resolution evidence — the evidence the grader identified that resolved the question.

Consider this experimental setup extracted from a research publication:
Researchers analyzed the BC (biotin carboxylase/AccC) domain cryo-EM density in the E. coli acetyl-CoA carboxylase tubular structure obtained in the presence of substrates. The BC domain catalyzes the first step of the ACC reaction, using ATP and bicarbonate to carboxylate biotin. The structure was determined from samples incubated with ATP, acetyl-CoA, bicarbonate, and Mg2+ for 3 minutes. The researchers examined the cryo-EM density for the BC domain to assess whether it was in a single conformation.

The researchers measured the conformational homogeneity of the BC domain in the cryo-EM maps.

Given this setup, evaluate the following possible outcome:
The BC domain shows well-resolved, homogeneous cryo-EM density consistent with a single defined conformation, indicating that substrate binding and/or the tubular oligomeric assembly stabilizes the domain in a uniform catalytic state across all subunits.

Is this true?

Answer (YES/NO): NO